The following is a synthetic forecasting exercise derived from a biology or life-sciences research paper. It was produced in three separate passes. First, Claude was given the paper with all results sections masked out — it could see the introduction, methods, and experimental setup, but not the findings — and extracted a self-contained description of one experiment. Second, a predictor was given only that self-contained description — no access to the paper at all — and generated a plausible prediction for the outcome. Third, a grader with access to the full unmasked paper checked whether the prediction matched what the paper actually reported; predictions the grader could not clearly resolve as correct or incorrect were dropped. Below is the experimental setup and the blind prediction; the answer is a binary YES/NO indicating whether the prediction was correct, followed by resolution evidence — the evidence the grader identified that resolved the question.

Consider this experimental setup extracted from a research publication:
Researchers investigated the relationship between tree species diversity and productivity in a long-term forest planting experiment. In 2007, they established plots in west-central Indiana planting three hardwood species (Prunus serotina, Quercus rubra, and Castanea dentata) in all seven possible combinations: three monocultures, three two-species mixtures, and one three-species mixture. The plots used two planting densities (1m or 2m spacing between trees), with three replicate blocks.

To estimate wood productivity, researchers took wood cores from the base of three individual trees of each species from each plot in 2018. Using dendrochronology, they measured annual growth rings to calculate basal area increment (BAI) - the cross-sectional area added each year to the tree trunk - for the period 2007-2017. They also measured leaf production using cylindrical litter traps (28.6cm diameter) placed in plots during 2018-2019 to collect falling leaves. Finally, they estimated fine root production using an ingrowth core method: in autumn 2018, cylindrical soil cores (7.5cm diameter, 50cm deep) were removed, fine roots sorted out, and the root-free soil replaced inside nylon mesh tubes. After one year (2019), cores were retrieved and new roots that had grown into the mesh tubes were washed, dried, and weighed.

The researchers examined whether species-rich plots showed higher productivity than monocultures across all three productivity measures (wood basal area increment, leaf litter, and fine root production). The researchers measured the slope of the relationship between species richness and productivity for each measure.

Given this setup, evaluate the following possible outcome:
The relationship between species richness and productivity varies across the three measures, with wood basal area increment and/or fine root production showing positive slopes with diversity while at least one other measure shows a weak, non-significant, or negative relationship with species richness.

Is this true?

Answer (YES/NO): NO